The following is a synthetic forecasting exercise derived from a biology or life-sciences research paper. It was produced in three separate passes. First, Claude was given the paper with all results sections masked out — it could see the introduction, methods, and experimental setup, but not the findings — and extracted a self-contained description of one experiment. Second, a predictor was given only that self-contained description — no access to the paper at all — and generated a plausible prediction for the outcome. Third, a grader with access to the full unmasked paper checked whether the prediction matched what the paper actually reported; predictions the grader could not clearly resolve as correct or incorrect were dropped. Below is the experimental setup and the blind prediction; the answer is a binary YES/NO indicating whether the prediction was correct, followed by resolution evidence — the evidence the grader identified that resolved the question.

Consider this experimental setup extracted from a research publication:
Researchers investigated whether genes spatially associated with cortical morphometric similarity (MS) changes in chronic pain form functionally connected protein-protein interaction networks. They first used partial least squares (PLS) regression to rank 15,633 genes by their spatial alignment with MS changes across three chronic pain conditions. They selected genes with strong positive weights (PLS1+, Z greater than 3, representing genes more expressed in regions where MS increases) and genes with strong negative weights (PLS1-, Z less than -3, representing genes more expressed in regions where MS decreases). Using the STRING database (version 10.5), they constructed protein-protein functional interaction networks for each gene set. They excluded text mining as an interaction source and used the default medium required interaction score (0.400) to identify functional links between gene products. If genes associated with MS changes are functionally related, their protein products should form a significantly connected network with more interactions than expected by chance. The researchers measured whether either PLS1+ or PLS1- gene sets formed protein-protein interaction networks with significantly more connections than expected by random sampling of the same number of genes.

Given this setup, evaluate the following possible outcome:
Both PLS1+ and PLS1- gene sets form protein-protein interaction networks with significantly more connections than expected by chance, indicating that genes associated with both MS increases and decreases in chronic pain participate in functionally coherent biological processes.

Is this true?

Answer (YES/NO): YES